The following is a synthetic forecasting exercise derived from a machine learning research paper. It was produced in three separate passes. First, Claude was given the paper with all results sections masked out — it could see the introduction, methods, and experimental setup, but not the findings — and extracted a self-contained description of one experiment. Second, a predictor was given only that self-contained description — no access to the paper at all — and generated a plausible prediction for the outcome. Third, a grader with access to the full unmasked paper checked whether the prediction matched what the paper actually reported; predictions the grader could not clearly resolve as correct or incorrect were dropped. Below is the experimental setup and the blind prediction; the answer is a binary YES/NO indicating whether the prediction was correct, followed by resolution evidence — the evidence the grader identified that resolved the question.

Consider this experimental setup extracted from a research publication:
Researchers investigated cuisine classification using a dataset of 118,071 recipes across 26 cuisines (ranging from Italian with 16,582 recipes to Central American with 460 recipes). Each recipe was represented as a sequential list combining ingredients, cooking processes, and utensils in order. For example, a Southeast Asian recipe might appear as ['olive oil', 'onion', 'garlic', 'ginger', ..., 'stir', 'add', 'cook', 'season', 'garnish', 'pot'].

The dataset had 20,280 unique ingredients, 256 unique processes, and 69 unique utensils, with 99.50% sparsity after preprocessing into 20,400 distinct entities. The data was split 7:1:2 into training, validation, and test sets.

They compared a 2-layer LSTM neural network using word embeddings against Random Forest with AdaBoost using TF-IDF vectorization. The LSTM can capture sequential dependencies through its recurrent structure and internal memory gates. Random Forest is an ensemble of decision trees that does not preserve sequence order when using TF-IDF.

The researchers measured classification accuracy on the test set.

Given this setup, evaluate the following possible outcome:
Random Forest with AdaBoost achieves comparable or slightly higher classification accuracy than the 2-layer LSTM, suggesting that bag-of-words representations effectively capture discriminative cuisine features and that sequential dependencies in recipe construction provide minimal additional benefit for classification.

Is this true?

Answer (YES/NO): NO